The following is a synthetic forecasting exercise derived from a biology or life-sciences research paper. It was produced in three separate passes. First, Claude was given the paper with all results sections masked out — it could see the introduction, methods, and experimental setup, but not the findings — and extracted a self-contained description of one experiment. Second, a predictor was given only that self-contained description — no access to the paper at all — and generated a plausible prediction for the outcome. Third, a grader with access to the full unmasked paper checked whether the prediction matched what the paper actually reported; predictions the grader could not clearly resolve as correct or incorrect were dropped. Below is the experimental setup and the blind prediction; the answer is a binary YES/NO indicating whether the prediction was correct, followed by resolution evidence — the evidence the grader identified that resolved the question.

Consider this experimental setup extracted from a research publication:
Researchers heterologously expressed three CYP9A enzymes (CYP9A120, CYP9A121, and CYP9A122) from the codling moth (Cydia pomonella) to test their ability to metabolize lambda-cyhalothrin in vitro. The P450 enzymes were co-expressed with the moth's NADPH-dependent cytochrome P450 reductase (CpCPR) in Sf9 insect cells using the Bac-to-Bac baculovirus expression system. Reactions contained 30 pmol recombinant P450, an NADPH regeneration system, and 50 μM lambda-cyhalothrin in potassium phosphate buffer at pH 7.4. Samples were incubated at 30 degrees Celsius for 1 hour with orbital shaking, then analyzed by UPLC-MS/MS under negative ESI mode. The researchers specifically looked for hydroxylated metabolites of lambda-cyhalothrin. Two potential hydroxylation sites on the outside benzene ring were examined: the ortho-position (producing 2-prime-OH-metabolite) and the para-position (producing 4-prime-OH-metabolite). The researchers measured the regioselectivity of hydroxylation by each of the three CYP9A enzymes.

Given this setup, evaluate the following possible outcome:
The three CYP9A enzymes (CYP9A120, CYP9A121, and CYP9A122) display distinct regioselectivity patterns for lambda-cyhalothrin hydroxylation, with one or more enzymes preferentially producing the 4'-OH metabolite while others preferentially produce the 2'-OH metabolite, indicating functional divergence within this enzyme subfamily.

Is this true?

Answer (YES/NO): YES